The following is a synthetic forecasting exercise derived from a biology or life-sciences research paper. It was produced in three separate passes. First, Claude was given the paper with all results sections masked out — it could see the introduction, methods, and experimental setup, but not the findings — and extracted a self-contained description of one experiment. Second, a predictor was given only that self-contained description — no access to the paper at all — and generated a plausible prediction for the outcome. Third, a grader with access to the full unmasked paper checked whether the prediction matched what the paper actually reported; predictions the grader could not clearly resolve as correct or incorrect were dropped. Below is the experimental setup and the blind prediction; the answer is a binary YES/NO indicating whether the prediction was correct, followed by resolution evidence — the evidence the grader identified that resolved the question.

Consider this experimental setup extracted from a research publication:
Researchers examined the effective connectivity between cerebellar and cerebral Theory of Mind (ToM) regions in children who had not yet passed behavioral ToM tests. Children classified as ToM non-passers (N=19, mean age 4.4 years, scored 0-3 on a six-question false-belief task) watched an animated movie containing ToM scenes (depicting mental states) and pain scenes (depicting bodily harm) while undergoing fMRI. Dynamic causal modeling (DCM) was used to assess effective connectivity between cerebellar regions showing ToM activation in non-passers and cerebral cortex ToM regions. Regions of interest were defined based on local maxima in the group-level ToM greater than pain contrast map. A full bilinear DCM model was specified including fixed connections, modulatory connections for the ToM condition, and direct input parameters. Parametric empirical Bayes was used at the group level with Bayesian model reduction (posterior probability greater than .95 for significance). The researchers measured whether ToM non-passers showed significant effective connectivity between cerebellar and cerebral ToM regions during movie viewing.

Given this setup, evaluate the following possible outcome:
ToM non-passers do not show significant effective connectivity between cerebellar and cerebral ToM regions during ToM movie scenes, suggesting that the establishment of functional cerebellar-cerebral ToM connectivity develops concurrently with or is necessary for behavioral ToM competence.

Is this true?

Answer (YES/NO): NO